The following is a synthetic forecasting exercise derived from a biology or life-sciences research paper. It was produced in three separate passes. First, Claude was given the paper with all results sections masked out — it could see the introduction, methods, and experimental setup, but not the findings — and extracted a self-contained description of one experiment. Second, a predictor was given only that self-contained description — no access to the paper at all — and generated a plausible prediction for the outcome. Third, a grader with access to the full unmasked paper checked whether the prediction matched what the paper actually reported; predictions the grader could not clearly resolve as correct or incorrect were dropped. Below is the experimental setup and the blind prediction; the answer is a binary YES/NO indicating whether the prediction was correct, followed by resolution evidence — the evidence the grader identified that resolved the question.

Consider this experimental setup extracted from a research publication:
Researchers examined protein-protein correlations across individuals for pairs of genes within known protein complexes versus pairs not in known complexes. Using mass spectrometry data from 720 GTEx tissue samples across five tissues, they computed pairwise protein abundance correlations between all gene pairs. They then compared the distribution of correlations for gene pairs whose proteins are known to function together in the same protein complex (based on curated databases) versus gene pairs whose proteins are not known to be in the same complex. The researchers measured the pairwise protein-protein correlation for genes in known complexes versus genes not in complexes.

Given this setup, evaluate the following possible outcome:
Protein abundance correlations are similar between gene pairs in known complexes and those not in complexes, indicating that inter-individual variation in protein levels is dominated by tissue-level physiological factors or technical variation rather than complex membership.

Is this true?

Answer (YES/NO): NO